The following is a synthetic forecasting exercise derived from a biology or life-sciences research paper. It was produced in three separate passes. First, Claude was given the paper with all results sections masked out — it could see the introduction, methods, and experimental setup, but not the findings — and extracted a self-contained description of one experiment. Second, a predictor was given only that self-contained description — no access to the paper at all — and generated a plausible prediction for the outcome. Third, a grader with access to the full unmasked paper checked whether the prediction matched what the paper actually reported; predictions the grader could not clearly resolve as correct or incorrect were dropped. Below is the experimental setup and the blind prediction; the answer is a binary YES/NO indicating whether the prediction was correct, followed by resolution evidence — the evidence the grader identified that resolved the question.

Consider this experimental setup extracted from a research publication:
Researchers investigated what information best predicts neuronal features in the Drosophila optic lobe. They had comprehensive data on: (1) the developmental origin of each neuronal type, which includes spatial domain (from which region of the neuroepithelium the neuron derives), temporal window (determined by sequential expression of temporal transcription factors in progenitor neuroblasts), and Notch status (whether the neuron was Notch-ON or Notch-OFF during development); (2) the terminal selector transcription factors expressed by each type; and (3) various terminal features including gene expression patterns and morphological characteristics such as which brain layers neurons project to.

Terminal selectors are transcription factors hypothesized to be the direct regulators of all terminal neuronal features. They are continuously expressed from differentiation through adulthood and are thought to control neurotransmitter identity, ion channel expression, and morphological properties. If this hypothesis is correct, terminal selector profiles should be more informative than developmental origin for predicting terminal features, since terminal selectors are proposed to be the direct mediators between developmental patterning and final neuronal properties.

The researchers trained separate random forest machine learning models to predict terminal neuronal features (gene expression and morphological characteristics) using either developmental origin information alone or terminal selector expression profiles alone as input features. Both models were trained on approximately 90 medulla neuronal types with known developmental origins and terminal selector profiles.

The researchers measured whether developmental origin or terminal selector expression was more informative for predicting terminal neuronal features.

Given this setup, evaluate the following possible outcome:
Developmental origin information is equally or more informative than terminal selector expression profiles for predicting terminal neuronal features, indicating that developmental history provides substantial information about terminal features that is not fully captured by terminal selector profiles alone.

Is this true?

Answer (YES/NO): NO